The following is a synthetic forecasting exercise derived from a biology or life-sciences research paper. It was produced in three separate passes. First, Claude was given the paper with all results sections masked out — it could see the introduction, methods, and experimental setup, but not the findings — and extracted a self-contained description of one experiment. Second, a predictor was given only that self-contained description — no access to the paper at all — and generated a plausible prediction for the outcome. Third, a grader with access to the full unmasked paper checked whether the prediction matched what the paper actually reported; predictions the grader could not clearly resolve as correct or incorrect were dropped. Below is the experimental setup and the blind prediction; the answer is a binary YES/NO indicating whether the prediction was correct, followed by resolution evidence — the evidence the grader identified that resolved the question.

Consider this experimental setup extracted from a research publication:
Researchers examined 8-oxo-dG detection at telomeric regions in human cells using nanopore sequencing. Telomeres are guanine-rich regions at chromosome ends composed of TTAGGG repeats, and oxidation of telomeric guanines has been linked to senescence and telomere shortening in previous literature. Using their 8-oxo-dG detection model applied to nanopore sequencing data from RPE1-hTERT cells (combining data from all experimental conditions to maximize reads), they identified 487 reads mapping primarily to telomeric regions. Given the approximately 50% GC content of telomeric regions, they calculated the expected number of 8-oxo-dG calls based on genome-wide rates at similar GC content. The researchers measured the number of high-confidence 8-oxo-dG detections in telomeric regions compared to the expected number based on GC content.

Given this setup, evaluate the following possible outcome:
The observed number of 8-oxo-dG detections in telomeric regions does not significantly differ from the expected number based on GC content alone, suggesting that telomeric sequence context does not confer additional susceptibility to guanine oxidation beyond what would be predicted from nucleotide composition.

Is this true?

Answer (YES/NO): NO